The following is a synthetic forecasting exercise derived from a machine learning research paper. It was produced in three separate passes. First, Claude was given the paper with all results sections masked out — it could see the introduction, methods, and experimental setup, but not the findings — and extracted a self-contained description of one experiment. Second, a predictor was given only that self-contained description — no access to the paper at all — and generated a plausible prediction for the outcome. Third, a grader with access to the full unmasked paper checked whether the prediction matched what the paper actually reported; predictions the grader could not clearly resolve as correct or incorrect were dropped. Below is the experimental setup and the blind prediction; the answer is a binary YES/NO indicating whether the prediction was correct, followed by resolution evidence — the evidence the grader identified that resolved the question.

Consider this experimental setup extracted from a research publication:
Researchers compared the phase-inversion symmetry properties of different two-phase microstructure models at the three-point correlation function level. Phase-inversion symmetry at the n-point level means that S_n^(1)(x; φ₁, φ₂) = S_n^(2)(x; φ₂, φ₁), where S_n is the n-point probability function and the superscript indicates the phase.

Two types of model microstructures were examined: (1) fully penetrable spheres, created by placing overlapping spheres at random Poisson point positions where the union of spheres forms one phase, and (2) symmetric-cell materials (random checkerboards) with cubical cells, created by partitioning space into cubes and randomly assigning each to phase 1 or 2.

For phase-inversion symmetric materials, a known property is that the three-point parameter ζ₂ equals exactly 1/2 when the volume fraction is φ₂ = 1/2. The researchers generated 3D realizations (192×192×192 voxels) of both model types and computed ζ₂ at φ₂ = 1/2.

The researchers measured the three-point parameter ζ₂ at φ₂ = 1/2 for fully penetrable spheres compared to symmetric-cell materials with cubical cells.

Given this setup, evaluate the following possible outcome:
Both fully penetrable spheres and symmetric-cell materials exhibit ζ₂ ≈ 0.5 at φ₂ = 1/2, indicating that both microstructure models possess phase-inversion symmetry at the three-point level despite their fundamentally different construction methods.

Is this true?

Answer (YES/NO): NO